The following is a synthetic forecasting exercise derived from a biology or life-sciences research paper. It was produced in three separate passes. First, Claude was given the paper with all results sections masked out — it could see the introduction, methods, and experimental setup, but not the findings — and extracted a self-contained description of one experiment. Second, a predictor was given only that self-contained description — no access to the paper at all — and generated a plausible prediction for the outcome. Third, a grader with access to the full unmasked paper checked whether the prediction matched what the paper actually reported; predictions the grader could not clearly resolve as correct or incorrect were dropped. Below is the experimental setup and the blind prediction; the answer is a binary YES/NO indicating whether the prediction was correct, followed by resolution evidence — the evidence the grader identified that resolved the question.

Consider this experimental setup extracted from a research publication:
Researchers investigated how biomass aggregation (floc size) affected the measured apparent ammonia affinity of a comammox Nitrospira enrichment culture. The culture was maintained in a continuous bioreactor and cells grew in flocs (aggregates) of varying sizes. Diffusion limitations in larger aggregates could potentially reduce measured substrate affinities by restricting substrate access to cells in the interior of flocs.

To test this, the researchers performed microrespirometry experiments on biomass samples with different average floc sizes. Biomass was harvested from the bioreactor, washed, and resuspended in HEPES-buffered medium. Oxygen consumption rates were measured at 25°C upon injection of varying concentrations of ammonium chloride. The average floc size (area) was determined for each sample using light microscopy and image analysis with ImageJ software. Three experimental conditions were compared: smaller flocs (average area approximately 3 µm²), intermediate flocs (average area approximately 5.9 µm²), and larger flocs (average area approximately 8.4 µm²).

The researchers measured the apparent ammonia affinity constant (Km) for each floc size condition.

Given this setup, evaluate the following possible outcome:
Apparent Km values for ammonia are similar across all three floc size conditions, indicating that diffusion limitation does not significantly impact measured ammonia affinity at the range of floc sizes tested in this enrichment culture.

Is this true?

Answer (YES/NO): NO